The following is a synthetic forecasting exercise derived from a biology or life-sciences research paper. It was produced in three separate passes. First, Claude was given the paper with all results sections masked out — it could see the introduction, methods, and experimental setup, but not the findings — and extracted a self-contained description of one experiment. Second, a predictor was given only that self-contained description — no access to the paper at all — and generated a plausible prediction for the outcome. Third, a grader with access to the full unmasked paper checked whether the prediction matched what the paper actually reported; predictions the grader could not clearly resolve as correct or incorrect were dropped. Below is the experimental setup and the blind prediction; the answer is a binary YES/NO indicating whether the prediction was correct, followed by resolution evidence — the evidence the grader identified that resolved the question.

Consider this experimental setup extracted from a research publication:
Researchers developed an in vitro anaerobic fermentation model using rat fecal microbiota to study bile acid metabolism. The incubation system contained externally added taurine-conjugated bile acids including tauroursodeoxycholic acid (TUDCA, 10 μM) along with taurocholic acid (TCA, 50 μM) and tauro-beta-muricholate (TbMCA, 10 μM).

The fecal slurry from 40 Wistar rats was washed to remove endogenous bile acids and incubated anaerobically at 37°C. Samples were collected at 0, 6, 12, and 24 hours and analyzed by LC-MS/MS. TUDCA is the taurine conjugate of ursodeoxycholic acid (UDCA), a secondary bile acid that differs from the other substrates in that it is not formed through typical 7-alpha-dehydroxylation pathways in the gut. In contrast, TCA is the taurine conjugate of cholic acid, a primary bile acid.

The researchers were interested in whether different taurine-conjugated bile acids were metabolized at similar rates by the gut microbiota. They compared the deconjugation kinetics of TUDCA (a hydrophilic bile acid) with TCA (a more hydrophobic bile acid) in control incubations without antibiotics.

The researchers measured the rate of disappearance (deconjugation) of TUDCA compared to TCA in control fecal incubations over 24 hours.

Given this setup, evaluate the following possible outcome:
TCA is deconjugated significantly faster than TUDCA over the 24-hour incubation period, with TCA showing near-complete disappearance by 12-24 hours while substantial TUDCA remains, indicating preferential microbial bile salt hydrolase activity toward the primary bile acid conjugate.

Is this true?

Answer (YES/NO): NO